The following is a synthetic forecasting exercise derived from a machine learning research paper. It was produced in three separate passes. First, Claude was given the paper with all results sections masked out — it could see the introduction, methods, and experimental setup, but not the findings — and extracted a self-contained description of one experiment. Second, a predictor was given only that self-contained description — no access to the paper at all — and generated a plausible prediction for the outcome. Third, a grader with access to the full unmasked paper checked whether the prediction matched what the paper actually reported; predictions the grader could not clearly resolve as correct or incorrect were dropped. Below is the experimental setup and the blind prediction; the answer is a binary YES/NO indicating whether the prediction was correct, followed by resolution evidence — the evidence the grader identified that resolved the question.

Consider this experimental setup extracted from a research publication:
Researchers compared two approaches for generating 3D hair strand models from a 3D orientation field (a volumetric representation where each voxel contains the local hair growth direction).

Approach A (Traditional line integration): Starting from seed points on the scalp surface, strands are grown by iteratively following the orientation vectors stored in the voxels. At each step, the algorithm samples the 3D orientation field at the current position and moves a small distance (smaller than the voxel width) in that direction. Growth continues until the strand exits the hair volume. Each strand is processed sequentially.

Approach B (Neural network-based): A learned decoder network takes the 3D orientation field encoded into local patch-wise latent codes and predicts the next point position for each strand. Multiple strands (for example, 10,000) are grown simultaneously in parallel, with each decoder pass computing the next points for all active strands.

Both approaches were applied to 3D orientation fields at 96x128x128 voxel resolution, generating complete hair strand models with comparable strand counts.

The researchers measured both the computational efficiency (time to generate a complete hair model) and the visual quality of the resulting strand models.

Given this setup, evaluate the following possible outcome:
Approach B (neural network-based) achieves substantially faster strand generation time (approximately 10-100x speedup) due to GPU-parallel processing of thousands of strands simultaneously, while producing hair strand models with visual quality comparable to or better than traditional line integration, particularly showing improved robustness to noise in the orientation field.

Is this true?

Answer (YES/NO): NO